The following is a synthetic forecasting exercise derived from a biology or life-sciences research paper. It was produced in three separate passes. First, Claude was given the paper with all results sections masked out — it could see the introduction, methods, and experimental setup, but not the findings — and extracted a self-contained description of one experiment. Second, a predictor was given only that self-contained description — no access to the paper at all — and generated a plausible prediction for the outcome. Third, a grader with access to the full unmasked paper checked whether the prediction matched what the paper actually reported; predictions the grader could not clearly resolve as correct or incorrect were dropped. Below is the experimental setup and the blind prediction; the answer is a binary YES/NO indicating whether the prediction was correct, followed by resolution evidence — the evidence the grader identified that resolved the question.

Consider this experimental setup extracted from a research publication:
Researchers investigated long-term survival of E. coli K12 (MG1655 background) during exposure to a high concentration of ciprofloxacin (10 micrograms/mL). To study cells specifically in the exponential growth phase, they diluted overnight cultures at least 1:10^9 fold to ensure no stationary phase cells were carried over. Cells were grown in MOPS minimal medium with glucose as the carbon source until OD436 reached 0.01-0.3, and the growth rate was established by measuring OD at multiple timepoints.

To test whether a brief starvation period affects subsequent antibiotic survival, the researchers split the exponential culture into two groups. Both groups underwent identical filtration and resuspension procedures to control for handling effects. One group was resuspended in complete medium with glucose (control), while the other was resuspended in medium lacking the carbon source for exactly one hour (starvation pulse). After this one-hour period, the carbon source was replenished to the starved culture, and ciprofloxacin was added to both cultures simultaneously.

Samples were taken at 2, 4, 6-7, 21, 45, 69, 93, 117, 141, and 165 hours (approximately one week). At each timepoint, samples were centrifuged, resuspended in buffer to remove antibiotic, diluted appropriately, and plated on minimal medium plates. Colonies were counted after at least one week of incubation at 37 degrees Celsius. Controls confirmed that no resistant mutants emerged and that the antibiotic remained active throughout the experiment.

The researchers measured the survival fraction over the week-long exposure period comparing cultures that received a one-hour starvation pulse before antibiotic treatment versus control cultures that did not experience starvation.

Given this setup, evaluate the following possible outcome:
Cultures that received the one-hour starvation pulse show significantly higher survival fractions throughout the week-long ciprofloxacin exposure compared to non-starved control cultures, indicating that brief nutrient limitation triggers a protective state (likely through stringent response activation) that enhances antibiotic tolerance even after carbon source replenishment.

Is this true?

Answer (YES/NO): NO